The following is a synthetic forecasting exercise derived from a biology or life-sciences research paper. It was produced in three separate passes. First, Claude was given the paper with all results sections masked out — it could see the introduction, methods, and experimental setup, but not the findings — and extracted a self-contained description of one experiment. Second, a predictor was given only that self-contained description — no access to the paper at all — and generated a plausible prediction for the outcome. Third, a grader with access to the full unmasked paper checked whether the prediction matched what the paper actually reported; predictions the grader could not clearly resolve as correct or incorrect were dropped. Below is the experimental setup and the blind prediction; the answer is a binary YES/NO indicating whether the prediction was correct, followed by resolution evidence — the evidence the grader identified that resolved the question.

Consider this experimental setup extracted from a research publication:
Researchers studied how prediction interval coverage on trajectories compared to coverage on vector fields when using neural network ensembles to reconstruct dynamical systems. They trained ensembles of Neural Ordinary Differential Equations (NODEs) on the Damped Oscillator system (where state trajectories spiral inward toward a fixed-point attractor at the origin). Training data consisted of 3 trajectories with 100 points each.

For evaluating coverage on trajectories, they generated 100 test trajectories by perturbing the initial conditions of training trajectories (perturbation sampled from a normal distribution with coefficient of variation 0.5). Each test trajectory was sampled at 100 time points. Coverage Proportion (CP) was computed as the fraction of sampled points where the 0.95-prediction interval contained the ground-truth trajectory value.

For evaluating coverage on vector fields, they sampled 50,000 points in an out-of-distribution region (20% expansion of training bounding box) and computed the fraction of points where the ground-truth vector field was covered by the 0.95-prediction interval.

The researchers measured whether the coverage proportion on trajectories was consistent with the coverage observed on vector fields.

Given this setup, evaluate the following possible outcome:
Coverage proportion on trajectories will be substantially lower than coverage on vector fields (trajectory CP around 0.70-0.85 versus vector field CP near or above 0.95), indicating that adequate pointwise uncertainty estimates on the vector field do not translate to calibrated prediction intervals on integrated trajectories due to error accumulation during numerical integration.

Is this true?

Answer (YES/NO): NO